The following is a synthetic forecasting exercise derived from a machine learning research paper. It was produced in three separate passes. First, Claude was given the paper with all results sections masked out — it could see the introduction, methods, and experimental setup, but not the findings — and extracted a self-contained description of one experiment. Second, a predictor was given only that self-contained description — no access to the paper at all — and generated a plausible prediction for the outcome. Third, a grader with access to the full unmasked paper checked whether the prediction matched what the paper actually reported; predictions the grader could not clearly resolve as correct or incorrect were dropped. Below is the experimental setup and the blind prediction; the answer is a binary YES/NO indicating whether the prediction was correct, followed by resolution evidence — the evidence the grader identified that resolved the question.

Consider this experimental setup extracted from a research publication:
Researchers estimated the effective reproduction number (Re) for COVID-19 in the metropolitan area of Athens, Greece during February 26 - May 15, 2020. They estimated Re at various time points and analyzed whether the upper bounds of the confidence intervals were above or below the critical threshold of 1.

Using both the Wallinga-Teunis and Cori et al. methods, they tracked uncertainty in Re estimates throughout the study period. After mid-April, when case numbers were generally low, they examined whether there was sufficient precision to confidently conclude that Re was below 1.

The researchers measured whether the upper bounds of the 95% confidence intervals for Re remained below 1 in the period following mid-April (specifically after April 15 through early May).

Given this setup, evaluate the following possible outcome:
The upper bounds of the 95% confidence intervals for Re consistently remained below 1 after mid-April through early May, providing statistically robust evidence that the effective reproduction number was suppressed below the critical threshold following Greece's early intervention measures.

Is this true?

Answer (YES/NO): NO